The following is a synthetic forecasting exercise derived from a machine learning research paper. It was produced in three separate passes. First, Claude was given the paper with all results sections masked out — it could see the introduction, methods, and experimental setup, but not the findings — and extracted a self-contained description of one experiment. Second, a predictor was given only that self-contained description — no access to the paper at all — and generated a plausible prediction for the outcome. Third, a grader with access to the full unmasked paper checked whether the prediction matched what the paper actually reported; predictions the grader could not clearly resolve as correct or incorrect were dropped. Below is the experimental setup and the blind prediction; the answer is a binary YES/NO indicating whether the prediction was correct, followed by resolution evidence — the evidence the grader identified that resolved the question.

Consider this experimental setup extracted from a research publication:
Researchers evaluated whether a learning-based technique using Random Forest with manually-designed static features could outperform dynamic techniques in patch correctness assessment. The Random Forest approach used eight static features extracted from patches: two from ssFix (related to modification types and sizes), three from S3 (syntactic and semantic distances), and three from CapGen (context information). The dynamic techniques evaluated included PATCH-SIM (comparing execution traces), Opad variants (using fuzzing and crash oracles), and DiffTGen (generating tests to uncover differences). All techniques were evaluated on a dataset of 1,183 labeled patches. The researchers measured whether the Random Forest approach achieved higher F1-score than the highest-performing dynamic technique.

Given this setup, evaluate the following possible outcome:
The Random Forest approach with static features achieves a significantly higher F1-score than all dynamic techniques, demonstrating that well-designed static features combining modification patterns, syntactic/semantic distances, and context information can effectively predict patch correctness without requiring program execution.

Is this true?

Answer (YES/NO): YES